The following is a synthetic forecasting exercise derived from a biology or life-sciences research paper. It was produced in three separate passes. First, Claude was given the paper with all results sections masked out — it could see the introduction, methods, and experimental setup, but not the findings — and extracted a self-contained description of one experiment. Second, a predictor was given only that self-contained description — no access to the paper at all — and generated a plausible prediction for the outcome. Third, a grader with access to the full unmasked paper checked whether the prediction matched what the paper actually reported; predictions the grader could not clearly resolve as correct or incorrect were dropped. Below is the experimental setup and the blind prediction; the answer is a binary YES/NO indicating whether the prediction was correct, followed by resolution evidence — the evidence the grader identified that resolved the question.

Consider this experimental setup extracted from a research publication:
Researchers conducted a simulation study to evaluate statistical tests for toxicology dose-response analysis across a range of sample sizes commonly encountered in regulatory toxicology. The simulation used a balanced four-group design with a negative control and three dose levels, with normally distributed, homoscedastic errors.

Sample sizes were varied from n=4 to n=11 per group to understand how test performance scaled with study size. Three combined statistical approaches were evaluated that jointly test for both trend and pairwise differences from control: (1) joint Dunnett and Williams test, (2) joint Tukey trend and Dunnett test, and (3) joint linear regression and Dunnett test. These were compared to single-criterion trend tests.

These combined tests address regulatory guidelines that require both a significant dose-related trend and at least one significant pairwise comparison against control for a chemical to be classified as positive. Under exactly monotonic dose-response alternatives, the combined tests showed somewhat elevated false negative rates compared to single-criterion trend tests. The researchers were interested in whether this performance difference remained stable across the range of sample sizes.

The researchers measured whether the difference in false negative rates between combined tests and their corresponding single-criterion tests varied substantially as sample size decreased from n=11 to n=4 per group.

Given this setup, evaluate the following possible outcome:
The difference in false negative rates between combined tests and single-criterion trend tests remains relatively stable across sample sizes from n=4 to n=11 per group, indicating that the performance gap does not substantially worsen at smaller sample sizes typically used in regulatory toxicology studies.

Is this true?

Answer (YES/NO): YES